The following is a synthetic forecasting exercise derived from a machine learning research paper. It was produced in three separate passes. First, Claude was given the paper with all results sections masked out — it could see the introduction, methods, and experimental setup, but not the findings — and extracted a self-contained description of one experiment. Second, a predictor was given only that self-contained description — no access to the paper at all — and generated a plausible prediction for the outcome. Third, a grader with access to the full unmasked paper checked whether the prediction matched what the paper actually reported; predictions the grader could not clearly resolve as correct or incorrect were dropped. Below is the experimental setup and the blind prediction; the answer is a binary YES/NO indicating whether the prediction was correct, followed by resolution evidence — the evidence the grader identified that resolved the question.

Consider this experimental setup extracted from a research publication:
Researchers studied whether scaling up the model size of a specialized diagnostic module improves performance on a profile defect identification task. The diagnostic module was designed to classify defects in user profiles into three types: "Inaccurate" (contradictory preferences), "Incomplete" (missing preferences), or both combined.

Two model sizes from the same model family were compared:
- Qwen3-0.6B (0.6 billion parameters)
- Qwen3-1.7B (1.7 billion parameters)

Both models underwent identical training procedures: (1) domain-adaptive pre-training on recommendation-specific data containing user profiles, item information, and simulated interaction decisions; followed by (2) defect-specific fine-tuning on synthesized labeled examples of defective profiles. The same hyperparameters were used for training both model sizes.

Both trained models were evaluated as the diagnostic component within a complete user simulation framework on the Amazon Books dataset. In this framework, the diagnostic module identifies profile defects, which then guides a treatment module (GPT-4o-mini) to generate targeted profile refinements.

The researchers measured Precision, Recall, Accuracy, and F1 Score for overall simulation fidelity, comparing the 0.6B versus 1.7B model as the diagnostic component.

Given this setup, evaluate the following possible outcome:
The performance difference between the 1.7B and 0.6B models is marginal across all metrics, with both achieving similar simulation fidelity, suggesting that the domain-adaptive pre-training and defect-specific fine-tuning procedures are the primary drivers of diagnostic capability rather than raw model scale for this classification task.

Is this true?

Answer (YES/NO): NO